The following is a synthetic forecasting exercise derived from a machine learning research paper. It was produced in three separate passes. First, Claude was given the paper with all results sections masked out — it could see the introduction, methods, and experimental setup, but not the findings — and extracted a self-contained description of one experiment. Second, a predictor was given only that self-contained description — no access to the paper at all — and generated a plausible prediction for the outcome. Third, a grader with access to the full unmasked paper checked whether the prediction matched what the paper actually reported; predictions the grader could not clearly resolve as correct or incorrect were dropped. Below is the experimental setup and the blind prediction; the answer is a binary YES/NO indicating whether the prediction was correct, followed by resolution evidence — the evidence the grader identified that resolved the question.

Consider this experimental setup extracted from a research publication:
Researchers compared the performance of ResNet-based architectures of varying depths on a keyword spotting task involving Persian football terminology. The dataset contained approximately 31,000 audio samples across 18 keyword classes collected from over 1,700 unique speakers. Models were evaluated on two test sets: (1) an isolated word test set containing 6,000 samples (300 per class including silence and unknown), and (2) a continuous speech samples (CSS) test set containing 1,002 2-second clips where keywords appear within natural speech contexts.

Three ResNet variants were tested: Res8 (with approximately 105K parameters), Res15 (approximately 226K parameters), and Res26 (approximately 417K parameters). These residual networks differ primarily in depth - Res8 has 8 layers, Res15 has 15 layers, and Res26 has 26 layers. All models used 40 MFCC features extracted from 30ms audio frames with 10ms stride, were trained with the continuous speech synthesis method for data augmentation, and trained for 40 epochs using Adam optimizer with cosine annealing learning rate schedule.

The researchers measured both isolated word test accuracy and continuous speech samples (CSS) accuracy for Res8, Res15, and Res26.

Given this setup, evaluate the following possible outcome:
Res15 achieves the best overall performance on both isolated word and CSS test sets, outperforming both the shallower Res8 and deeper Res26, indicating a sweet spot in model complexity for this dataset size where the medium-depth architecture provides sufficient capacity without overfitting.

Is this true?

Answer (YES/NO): NO